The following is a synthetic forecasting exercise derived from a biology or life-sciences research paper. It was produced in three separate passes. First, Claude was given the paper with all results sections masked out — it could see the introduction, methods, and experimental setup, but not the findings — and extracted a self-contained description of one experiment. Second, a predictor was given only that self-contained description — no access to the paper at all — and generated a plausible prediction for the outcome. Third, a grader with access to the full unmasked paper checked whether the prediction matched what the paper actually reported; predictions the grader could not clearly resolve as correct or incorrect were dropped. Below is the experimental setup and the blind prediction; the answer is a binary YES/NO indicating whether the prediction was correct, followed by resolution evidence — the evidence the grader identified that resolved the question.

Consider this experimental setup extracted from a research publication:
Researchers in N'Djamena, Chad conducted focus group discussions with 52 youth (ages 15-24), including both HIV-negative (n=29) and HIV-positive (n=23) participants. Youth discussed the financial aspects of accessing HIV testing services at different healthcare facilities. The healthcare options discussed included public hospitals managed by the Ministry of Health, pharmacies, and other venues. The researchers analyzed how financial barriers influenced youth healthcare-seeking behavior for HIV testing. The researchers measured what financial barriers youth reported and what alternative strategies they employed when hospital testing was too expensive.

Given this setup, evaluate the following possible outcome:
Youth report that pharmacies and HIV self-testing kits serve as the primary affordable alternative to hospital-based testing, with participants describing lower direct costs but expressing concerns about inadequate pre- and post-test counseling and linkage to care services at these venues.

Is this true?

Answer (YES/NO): NO